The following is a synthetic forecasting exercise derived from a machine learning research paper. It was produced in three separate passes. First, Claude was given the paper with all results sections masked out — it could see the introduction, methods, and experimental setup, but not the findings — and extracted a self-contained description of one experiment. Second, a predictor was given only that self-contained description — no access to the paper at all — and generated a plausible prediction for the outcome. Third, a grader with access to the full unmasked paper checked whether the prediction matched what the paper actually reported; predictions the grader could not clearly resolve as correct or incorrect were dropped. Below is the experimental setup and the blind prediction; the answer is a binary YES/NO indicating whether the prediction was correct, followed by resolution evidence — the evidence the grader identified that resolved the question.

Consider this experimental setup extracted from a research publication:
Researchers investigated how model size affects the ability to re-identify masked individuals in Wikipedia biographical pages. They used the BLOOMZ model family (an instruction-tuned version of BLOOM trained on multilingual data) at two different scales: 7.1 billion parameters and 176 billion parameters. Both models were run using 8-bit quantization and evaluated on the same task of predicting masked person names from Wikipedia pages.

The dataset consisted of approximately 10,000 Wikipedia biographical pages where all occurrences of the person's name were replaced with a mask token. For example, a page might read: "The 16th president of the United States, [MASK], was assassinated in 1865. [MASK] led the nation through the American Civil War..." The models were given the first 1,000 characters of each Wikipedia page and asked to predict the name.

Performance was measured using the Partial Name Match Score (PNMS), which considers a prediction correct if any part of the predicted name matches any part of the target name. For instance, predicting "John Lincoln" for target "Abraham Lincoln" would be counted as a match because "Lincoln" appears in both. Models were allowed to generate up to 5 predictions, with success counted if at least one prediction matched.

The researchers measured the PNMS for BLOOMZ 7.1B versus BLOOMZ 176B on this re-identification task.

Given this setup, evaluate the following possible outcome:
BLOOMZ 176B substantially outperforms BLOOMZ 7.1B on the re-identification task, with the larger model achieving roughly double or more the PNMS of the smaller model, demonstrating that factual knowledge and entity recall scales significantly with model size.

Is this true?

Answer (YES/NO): NO